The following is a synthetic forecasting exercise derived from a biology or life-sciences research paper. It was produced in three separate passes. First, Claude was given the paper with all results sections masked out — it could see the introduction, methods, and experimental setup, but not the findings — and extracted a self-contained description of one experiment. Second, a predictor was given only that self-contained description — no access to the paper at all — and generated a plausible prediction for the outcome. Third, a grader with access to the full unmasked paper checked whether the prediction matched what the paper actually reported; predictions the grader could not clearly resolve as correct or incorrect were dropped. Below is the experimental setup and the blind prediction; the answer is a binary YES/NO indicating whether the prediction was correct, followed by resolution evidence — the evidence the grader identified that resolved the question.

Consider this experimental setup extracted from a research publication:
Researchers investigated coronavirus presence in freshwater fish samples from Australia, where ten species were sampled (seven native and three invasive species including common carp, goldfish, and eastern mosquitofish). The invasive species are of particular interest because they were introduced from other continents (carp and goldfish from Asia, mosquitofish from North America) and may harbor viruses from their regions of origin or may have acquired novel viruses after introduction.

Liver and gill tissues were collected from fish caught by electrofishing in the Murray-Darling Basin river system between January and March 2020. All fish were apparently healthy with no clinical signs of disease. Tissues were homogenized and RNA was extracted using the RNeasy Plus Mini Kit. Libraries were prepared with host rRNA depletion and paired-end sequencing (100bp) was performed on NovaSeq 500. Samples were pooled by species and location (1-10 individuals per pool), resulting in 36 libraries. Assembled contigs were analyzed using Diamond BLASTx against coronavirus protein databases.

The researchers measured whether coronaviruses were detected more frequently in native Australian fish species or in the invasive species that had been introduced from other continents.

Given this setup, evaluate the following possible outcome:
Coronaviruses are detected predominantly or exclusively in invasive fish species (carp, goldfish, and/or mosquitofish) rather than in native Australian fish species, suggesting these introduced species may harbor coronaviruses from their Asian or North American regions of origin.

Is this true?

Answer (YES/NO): YES